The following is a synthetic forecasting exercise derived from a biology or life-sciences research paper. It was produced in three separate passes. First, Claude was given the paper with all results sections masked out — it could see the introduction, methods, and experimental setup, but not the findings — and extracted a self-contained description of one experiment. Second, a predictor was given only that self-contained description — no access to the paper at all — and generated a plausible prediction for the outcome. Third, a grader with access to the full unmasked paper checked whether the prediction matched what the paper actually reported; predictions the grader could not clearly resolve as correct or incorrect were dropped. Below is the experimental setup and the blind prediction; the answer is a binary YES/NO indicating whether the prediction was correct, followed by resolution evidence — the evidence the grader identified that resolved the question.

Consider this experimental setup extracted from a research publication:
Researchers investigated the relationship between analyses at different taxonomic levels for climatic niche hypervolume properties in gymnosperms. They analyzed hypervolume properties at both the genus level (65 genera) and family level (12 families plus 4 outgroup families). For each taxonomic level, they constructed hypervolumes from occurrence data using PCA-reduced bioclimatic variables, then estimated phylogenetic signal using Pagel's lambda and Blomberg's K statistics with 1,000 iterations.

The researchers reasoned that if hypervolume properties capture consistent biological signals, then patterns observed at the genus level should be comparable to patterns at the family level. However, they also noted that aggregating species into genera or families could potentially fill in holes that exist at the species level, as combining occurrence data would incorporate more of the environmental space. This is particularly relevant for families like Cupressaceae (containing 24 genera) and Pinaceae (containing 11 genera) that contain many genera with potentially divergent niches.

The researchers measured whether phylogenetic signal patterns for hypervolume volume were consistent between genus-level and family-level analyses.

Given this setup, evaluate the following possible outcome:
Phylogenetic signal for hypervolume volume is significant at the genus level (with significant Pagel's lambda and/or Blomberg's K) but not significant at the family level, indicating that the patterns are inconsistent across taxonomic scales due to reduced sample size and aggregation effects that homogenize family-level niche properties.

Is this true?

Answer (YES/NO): YES